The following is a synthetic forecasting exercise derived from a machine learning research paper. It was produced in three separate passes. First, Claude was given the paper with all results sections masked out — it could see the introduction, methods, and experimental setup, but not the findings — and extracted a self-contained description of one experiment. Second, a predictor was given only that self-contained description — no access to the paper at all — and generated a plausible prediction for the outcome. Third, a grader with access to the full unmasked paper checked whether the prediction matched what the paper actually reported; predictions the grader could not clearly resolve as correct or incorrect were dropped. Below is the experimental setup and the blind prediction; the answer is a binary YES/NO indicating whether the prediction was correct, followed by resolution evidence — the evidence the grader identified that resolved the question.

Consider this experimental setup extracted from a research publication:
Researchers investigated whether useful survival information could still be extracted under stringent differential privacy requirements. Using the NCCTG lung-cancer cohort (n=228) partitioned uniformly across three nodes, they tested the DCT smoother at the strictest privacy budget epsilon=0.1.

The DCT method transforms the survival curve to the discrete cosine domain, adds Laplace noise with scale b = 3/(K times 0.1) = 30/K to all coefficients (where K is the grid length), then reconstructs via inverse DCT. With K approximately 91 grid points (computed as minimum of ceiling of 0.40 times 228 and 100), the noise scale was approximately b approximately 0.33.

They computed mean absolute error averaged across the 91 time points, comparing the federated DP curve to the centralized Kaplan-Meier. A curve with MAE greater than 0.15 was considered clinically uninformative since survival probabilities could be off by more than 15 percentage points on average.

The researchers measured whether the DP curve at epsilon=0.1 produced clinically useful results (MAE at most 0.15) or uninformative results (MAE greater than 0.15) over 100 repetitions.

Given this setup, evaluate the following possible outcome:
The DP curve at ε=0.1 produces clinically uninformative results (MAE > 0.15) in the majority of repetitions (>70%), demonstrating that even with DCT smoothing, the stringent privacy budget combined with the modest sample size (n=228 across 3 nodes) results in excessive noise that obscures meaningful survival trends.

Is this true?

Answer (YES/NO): NO